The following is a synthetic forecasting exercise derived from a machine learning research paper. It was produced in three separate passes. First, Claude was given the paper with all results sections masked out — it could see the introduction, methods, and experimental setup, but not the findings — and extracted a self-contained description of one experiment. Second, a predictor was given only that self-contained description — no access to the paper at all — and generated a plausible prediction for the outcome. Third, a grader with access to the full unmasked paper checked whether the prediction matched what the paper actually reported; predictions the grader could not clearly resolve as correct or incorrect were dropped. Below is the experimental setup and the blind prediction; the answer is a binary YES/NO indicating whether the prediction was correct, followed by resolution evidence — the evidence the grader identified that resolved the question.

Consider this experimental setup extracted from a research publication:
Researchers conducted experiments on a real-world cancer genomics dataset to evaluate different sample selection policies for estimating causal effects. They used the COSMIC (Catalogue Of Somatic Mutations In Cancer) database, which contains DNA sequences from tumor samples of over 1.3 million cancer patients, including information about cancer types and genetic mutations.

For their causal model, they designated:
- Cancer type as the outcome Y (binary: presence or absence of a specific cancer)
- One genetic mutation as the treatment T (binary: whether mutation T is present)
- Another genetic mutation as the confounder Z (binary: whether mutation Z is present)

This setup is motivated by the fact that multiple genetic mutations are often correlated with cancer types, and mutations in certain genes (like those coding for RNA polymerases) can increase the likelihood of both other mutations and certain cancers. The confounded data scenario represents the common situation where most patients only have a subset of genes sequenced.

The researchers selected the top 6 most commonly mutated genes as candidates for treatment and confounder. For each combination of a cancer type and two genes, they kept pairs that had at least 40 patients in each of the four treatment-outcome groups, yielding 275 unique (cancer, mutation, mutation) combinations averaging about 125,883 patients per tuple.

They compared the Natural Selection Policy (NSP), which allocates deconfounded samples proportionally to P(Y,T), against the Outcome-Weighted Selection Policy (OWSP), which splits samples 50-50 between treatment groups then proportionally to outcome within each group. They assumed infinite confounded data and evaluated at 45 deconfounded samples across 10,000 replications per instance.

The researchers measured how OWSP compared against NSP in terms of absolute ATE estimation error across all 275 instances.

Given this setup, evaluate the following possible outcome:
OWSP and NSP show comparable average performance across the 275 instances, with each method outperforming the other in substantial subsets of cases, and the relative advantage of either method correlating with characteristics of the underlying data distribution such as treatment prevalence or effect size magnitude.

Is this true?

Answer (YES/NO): NO